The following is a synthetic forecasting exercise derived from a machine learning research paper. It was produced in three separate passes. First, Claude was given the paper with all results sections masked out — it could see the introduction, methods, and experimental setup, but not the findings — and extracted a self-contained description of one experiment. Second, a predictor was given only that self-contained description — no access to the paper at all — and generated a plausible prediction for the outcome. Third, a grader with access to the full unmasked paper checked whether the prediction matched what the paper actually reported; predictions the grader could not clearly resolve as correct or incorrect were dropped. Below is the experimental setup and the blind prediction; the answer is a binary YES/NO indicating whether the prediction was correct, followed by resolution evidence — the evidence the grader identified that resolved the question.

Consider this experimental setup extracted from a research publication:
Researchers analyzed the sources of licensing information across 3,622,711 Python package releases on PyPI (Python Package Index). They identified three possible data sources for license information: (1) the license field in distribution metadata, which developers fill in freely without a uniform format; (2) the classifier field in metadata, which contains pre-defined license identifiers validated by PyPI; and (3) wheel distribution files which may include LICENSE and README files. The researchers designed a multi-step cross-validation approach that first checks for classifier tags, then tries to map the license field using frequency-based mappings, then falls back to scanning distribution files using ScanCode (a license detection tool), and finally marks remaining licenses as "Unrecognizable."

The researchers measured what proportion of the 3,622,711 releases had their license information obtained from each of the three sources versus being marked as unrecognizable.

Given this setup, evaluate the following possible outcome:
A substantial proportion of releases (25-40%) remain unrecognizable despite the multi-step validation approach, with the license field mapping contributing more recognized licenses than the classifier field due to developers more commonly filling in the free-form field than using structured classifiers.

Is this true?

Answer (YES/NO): NO